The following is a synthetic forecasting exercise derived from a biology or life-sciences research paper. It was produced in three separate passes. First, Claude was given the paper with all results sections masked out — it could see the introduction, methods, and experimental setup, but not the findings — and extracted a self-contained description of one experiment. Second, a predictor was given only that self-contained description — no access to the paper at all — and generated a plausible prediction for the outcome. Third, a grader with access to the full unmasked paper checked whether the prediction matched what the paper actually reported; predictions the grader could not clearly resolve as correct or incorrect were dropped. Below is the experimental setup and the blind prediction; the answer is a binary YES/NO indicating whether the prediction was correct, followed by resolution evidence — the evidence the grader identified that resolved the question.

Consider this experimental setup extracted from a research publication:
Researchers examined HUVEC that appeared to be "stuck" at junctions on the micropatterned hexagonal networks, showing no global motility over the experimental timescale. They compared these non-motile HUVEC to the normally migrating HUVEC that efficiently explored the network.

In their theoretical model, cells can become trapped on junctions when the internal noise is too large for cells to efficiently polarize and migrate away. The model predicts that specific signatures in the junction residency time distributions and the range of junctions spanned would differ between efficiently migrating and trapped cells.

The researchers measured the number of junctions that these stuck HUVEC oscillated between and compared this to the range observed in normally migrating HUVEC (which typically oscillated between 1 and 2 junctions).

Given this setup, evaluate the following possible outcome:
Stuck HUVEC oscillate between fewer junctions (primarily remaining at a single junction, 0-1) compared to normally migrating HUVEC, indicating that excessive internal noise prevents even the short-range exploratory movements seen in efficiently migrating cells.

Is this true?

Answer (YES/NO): NO